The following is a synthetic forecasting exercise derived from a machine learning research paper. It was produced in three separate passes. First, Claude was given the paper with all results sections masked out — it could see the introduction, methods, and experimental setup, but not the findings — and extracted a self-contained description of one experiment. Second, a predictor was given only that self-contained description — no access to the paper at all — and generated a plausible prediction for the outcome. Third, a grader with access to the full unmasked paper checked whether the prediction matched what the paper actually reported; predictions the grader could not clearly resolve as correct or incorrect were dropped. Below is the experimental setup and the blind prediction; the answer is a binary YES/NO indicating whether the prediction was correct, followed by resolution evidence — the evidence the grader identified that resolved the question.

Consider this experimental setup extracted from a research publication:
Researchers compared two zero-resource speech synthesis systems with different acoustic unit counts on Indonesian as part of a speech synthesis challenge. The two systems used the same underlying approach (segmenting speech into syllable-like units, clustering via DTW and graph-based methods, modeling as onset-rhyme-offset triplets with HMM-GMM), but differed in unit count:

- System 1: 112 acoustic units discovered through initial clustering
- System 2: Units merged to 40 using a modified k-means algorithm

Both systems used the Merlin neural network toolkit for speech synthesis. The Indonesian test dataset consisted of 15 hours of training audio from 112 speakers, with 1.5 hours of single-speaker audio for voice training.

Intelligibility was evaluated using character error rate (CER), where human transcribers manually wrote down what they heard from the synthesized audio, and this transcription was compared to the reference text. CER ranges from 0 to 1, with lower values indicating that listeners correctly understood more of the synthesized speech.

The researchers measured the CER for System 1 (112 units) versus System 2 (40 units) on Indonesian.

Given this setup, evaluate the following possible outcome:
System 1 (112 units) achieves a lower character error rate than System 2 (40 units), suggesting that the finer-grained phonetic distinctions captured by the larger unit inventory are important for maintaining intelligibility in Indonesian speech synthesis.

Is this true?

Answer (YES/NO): YES